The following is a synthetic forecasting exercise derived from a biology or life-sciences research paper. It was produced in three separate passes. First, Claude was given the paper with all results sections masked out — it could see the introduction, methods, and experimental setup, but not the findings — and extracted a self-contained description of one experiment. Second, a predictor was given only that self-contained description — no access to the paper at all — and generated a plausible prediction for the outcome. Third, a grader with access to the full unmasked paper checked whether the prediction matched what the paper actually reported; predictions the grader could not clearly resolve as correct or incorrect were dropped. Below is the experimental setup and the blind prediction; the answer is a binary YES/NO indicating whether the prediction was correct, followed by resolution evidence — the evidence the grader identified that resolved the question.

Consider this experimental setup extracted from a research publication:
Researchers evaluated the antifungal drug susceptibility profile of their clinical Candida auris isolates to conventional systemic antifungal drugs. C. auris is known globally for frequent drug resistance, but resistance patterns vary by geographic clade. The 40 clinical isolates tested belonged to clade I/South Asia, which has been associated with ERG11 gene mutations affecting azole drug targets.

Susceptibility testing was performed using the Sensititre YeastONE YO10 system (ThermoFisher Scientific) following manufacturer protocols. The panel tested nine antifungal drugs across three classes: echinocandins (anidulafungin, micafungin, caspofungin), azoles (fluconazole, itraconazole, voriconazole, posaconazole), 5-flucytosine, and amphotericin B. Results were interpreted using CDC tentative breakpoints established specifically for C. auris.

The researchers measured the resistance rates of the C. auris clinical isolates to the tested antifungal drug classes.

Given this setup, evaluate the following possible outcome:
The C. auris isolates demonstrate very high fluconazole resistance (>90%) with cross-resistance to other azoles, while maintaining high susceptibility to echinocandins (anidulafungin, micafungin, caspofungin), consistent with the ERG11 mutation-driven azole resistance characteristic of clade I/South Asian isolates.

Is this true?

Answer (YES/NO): NO